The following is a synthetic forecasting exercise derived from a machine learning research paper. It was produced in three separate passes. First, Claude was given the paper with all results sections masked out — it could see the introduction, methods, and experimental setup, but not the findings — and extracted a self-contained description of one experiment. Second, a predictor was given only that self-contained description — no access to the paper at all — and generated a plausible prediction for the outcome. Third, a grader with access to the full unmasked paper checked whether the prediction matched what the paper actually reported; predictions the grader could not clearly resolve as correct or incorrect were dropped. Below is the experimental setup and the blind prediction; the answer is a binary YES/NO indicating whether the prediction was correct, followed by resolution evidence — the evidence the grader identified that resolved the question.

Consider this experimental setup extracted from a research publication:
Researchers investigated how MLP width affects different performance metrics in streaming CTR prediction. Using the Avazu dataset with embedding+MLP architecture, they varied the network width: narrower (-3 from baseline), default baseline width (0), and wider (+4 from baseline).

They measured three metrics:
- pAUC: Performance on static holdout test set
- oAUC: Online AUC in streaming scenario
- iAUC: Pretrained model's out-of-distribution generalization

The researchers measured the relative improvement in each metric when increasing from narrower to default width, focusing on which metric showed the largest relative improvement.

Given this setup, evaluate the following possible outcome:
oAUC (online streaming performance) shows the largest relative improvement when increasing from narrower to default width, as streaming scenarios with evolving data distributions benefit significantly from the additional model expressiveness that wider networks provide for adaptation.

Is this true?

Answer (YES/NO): NO